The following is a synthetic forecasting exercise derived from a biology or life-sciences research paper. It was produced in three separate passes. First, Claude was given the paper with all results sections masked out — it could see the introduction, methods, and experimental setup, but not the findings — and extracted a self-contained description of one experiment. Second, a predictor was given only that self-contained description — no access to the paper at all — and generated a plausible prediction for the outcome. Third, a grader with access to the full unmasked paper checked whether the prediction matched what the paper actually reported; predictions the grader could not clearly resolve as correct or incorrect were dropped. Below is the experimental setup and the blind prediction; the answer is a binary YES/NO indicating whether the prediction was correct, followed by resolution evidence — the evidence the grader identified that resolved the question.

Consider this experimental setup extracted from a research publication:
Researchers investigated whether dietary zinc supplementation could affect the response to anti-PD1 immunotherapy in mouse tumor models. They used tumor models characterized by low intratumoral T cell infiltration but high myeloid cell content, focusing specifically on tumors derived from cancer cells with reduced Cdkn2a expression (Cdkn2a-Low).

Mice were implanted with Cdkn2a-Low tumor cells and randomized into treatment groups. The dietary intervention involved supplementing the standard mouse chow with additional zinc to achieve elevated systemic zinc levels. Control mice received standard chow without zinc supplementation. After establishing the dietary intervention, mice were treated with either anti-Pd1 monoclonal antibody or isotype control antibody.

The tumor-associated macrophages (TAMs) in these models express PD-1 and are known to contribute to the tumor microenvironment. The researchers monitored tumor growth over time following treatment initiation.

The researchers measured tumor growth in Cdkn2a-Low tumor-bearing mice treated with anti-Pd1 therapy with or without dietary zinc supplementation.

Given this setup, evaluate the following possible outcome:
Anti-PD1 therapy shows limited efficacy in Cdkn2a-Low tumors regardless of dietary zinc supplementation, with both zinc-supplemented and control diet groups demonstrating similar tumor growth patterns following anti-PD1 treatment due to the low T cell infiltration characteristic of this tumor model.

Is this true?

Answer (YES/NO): NO